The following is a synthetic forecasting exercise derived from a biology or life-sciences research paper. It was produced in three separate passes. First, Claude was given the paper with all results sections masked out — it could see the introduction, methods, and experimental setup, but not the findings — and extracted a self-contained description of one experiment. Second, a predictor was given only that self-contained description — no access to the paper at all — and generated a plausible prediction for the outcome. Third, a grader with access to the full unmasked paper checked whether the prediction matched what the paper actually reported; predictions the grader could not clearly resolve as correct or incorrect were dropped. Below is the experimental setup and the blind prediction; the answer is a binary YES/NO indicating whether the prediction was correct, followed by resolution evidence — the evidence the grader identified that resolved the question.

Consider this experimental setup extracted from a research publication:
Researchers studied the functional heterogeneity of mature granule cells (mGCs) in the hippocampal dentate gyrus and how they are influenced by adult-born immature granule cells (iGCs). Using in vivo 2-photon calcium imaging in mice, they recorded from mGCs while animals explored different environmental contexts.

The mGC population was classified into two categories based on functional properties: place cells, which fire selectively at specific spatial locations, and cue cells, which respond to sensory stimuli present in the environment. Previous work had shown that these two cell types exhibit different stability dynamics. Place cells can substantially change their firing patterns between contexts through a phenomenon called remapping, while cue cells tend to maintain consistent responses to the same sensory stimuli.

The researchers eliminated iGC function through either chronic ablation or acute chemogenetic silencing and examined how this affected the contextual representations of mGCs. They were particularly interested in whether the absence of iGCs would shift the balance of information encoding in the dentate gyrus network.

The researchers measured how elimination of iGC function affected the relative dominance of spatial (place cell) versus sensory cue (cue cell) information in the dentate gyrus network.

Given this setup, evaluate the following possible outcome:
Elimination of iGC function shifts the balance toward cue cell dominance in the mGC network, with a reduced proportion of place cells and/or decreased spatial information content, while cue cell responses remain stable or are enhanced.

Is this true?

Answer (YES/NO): NO